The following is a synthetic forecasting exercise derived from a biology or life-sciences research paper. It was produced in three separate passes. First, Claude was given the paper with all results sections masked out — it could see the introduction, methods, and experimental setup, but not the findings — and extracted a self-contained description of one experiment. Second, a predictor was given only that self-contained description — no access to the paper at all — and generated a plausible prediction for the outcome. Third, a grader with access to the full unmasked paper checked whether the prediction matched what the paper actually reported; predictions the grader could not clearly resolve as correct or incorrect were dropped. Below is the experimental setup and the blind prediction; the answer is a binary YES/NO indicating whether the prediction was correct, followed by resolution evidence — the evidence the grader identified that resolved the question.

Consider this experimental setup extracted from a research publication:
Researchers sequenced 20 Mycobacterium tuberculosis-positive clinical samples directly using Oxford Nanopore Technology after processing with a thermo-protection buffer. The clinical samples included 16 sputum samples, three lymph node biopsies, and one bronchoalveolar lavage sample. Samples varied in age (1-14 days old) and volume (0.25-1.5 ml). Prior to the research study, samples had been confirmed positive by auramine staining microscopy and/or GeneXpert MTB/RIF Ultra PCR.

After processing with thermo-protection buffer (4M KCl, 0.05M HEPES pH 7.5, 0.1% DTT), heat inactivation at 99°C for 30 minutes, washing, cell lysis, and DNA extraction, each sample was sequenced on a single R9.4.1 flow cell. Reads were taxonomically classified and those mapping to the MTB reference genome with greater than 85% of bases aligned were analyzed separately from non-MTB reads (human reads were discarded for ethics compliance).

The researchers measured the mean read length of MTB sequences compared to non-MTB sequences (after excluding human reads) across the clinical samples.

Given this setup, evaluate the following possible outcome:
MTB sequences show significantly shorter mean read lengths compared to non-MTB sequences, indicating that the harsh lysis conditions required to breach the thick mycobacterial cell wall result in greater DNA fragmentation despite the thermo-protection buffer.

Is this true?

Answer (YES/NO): NO